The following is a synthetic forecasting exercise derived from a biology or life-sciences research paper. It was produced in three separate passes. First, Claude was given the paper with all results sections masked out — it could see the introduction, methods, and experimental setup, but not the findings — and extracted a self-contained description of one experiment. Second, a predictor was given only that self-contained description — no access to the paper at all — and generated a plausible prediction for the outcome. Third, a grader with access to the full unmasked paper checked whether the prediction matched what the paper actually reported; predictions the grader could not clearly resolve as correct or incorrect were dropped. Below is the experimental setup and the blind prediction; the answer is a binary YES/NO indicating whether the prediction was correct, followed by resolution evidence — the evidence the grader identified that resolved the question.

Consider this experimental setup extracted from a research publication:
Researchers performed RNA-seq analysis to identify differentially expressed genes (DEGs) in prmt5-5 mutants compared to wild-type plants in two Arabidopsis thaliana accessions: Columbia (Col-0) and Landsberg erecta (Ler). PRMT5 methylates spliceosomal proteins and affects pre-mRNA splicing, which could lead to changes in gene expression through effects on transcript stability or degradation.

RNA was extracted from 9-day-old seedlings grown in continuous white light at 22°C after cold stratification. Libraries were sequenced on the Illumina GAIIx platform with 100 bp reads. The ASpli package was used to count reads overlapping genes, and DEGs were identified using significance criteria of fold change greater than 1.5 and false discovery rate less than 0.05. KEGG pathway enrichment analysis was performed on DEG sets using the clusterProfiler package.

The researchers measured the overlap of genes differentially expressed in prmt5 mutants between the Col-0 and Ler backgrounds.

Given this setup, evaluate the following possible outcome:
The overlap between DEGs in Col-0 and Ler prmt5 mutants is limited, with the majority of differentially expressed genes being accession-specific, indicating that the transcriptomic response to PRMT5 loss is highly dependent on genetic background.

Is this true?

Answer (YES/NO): NO